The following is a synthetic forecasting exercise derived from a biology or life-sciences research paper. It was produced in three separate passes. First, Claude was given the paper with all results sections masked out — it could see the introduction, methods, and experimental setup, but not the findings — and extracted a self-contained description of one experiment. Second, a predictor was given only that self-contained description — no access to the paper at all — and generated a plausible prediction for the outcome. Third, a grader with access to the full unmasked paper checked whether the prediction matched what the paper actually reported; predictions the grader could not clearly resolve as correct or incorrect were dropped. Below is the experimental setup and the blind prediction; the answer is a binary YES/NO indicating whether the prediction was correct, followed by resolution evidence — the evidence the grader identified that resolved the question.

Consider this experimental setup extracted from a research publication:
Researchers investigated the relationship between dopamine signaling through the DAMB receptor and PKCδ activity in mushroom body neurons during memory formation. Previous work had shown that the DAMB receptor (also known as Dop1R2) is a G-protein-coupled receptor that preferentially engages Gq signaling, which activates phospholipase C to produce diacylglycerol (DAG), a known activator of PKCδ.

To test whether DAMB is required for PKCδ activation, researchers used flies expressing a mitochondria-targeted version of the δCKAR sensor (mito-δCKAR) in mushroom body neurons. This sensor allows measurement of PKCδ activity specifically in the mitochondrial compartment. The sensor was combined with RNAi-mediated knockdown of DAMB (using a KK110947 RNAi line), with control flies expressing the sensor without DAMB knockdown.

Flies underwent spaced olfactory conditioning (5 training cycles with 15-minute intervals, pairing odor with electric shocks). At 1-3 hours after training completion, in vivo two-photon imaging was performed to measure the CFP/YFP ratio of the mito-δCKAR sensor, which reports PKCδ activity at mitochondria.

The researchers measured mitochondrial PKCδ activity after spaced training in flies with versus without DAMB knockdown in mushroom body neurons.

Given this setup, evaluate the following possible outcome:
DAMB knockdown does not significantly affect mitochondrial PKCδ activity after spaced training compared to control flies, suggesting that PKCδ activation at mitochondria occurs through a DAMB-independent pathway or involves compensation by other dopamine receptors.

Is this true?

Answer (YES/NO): NO